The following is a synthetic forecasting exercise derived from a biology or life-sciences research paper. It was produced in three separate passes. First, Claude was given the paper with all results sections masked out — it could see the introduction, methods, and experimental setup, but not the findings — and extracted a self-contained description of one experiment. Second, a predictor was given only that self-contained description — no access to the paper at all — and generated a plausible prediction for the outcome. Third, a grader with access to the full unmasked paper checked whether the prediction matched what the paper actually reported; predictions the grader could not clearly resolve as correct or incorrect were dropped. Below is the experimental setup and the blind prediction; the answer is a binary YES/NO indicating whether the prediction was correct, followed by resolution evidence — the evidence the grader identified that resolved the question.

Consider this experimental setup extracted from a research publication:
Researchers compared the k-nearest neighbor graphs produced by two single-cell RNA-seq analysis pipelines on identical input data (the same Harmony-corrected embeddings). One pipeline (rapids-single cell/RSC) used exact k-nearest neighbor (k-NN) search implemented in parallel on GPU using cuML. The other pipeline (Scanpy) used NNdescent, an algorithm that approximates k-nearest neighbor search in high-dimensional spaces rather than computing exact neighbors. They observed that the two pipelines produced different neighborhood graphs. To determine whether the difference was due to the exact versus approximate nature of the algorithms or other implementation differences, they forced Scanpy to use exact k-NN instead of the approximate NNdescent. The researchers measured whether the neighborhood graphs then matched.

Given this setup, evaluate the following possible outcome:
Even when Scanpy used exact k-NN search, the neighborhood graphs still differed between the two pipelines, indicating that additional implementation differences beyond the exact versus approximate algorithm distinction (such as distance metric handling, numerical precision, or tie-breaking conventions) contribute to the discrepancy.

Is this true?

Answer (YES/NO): NO